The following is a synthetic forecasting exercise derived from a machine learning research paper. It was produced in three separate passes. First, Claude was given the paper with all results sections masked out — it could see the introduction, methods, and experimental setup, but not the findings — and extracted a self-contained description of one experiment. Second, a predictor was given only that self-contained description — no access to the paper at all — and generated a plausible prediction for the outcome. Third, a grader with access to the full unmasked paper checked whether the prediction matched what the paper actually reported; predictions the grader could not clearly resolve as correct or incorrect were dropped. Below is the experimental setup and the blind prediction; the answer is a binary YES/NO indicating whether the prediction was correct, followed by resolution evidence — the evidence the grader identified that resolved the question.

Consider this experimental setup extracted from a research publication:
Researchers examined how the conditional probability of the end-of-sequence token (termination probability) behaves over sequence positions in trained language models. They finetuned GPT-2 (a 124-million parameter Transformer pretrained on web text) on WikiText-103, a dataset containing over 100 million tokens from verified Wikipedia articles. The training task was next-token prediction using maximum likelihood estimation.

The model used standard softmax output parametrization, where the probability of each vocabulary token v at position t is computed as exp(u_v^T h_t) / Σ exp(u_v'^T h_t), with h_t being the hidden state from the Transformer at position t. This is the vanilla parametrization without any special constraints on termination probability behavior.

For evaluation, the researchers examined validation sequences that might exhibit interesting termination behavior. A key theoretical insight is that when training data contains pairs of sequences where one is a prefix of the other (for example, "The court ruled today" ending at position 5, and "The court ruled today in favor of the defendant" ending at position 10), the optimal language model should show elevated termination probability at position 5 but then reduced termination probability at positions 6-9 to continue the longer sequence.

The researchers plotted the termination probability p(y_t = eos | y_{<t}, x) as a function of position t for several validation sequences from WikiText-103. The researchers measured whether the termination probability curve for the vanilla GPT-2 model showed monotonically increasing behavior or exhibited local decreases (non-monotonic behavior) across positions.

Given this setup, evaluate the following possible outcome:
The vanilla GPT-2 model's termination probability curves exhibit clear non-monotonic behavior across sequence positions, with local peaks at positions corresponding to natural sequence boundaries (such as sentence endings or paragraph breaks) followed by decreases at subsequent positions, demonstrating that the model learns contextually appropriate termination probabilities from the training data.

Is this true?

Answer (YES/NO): YES